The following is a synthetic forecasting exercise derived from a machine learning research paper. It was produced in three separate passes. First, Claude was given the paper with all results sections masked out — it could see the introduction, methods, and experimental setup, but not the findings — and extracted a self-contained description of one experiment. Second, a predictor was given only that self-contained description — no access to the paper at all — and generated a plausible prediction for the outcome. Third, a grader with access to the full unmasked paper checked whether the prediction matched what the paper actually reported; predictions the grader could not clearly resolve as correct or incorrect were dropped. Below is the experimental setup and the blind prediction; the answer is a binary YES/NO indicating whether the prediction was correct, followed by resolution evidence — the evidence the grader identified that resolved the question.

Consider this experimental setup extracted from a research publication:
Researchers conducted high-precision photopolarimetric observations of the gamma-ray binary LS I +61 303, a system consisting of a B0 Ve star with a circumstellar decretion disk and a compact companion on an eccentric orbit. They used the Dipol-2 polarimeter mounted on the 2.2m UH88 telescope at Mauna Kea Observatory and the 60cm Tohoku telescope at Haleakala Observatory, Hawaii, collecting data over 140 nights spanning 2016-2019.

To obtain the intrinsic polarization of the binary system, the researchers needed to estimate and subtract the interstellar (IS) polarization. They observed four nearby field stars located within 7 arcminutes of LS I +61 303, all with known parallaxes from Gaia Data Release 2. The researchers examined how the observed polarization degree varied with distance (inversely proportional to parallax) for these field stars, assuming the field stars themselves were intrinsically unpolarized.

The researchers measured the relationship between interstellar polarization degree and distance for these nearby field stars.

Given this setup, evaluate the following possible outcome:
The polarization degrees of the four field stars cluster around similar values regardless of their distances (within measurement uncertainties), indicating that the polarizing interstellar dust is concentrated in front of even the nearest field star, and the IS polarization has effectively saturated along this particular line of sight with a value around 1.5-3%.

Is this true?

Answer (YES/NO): NO